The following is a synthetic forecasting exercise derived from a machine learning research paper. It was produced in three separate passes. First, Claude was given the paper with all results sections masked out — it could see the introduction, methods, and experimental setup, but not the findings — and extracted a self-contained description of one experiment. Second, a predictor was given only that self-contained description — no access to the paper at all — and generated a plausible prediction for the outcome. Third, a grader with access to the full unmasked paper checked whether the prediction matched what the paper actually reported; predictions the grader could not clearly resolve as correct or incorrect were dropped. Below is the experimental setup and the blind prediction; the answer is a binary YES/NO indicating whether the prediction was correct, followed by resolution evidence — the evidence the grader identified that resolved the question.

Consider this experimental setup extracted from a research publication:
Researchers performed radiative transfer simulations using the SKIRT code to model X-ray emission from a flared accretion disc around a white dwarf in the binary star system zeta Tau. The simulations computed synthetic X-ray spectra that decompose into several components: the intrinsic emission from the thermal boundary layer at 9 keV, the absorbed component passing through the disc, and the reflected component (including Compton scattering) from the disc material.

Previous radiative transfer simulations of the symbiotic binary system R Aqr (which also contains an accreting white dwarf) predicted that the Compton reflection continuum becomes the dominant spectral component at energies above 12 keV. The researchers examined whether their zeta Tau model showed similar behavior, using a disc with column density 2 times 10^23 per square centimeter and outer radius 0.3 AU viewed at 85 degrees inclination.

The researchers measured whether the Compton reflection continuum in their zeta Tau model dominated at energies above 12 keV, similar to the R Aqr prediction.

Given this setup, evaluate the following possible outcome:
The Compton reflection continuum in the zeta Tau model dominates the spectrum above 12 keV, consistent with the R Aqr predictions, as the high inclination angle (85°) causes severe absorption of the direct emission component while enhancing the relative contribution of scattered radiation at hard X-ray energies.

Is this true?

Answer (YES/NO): NO